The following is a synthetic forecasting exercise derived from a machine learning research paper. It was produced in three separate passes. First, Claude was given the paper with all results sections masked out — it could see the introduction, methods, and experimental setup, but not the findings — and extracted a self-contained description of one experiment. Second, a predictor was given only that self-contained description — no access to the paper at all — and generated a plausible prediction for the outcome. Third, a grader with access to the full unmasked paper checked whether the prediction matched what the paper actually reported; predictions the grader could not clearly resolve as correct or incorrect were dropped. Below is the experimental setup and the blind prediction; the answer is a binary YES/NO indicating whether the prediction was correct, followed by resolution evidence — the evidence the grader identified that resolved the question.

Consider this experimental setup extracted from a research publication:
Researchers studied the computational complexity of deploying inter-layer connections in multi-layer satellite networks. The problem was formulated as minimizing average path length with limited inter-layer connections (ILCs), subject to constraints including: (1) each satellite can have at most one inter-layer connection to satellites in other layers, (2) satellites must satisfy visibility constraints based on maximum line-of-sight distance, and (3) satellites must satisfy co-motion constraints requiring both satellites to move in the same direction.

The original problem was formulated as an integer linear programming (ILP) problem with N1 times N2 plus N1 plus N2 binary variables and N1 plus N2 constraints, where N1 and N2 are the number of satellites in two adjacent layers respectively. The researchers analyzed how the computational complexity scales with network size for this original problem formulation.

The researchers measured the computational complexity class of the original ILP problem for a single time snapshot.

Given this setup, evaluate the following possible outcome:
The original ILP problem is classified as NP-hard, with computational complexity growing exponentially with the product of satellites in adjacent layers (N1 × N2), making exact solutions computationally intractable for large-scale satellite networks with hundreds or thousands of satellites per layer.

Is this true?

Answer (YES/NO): YES